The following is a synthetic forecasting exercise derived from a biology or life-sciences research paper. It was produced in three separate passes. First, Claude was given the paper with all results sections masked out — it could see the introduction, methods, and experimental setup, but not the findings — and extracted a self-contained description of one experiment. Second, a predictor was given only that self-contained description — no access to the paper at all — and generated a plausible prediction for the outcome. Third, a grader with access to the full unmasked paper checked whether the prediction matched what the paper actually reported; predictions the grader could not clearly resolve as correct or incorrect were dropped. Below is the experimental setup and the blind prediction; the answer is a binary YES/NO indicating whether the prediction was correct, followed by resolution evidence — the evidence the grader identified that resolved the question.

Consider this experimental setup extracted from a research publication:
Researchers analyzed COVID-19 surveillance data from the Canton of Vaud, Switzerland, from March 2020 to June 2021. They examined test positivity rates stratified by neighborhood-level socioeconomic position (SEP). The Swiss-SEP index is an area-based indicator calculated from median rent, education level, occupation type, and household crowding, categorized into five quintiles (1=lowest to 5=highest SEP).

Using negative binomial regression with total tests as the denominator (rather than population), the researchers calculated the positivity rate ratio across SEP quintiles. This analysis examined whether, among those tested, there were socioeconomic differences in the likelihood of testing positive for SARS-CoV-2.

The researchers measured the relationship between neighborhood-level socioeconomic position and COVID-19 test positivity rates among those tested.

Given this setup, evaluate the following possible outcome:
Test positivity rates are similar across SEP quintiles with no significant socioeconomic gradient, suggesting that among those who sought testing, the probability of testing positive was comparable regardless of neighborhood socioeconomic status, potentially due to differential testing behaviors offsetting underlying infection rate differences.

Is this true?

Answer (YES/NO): NO